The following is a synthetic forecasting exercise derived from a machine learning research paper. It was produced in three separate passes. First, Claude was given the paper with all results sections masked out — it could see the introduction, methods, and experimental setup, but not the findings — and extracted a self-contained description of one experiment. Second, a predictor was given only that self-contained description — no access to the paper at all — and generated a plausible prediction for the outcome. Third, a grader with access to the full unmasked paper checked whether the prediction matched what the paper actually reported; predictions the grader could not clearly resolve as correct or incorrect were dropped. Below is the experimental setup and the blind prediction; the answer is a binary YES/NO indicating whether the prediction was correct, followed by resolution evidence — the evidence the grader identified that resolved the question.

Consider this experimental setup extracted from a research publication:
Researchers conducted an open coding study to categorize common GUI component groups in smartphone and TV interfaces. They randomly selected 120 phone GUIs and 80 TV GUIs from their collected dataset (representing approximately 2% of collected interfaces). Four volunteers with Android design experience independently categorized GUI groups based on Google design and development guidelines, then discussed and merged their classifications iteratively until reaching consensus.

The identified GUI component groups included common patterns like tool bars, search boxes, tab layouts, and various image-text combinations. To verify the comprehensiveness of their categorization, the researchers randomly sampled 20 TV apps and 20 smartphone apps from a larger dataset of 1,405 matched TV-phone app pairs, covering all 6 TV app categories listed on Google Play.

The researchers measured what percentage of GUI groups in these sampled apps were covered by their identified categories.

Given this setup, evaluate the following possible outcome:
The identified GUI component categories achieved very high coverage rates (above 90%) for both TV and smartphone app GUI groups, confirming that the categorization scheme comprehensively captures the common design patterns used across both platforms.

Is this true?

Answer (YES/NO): YES